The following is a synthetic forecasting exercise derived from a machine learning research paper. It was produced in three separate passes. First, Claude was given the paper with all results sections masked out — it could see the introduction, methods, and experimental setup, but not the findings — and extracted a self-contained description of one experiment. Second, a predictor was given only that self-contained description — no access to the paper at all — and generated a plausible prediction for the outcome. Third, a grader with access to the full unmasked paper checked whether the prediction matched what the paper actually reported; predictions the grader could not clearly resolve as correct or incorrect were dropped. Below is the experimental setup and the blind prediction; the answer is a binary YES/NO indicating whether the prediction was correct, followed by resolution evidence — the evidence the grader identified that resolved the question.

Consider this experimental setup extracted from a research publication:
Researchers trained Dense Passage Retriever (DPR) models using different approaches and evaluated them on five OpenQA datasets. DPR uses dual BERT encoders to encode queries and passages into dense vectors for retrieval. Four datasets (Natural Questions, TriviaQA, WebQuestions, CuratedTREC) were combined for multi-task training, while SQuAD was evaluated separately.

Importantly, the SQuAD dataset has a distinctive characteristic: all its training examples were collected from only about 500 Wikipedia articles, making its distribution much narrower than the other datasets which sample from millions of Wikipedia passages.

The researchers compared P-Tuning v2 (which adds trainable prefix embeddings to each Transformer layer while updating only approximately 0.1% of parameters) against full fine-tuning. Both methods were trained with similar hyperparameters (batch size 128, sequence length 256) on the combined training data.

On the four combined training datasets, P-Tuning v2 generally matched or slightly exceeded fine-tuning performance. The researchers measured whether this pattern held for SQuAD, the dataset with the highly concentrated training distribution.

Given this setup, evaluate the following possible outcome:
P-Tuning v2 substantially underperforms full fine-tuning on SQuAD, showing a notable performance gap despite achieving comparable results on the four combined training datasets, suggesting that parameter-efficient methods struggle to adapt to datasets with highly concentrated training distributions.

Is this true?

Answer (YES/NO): NO